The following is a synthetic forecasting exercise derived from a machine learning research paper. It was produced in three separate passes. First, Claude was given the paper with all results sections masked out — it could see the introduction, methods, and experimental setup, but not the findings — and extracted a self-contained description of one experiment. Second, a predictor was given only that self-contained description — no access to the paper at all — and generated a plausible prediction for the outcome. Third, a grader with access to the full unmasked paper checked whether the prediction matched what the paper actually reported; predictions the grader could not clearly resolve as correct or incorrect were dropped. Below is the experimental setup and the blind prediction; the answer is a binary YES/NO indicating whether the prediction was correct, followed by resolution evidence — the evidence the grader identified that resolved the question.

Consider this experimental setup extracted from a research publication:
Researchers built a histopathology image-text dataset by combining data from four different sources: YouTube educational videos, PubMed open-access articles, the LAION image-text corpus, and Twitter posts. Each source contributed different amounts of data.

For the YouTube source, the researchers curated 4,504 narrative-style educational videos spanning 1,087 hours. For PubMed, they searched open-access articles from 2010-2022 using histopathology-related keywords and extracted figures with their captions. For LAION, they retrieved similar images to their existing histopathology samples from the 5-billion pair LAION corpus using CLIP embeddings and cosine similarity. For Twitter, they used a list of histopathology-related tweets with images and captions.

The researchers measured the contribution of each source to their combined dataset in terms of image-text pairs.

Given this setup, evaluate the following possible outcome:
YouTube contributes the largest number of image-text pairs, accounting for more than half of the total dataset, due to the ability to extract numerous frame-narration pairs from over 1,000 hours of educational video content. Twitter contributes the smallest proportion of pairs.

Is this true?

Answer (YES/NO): NO